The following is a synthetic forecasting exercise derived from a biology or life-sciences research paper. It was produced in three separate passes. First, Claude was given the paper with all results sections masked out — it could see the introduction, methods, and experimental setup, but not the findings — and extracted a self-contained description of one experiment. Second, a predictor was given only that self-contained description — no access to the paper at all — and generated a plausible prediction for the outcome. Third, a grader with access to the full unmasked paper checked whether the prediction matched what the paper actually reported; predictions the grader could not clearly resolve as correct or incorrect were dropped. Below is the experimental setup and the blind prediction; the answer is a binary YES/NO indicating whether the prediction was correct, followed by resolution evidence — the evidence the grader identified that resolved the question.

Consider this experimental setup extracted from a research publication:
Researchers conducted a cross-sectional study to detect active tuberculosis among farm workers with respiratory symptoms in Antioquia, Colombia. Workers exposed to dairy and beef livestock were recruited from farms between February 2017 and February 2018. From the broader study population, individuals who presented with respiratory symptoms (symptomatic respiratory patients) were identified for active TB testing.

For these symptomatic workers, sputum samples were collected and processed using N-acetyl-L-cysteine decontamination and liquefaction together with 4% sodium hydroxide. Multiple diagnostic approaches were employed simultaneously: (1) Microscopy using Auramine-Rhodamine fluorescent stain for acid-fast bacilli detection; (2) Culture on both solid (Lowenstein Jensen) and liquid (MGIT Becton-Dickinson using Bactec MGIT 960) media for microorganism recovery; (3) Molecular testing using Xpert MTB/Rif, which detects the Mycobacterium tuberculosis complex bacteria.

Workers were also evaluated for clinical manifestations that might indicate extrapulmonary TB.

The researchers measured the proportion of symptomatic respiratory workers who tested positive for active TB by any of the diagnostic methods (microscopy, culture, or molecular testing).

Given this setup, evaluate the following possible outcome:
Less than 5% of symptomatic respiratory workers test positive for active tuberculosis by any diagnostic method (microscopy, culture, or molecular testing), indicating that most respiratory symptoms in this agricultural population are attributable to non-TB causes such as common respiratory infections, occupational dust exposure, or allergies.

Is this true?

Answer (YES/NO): YES